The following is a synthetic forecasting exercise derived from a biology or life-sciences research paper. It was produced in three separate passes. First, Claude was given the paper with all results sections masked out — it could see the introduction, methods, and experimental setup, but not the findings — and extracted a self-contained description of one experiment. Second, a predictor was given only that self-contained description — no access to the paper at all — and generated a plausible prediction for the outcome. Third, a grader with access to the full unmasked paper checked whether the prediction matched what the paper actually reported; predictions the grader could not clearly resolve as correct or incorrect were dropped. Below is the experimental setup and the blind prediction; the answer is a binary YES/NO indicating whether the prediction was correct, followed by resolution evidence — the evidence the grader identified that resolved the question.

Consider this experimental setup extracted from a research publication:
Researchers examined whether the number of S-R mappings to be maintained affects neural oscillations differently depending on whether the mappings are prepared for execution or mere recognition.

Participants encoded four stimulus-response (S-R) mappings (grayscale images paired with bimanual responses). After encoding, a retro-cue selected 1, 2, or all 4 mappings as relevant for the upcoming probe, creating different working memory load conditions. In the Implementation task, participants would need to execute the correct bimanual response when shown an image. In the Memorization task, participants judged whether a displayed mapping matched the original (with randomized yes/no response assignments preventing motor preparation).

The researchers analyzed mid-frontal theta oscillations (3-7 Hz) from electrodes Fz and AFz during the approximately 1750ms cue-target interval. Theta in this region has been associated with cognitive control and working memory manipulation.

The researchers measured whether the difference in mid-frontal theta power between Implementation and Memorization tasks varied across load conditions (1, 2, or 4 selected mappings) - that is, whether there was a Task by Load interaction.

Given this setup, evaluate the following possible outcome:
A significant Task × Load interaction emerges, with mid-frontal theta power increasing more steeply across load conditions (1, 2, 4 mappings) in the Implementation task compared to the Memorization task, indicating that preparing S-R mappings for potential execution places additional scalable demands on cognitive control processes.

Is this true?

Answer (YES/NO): NO